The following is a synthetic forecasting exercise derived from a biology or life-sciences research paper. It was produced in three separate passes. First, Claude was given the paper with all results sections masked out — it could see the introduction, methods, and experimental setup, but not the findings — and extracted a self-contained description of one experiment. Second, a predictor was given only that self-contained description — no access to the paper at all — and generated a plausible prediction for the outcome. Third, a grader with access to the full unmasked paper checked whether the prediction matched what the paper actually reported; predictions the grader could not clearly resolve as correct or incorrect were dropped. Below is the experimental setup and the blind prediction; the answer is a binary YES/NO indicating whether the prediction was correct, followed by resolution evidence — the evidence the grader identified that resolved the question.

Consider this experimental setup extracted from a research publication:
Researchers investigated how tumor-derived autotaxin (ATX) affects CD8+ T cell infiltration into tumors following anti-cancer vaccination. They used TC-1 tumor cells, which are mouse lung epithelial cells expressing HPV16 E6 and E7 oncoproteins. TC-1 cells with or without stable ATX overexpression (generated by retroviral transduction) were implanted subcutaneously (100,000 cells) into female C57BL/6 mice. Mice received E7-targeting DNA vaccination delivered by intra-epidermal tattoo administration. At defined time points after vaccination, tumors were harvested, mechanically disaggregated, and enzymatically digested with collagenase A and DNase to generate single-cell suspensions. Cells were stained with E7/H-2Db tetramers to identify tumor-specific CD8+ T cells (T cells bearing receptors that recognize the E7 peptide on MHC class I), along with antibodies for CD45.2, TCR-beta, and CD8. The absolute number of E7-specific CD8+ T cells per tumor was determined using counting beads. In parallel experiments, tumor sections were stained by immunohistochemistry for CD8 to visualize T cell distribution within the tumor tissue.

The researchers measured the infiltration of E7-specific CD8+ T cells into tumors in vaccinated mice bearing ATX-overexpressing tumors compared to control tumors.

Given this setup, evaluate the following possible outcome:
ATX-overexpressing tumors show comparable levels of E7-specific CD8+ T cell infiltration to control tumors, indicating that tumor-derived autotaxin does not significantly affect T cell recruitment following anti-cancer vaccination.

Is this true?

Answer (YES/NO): NO